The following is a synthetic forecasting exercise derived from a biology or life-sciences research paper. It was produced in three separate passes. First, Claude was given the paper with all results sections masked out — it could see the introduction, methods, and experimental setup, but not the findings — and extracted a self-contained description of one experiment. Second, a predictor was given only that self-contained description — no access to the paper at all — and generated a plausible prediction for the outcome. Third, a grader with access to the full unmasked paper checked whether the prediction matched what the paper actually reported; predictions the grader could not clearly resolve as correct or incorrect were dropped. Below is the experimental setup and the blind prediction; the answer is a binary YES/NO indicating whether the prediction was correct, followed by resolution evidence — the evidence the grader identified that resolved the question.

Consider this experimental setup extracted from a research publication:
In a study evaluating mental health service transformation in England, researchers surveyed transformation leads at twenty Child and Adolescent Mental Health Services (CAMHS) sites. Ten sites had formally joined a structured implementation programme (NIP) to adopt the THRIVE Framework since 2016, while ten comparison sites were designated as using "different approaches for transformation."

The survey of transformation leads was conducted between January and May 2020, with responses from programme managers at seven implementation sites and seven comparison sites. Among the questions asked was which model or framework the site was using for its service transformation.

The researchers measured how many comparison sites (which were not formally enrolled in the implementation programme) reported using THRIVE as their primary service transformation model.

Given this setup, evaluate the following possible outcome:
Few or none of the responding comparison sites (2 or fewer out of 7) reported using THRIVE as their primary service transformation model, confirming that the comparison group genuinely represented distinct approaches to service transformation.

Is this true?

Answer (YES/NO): NO